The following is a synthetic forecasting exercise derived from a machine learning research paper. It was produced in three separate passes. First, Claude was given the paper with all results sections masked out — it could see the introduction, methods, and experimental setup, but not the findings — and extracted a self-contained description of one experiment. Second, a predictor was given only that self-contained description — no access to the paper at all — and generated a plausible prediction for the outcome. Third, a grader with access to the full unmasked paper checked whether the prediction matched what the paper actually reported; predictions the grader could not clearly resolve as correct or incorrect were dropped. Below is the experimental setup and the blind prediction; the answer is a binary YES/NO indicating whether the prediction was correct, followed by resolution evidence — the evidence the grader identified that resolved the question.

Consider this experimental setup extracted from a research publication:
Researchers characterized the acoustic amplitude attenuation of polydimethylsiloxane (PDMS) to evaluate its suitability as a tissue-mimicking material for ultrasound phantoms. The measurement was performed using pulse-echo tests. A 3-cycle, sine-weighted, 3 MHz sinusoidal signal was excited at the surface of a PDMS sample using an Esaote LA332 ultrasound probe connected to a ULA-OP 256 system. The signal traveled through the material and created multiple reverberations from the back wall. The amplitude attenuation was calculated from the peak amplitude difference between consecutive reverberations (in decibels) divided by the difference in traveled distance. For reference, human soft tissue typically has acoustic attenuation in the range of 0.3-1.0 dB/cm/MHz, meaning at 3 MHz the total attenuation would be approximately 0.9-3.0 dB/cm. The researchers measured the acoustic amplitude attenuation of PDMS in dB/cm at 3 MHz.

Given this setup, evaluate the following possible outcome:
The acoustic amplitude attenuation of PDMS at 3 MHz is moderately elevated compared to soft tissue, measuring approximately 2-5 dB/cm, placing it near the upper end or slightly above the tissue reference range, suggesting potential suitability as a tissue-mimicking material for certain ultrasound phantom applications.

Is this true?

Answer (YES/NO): NO